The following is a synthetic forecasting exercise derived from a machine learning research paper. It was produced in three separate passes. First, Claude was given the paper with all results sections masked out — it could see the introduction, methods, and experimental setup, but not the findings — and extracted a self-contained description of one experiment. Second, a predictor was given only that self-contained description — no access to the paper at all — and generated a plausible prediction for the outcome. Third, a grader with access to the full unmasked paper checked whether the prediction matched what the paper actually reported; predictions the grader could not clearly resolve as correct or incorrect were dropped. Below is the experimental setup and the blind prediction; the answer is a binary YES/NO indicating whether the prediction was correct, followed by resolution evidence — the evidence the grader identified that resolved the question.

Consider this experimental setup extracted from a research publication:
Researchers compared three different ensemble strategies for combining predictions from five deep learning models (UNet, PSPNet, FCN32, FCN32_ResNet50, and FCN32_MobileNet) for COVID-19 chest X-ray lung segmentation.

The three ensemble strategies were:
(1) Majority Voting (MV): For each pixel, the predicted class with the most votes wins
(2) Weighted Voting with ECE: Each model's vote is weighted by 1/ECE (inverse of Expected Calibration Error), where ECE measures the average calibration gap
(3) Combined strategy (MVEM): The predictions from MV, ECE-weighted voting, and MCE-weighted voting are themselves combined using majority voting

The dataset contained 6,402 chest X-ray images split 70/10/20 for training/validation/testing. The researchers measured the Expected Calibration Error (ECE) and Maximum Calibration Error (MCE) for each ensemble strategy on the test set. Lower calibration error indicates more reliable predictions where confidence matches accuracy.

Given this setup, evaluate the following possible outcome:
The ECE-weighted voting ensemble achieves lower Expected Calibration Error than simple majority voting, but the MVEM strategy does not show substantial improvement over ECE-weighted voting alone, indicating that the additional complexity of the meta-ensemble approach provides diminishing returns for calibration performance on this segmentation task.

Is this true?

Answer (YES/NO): NO